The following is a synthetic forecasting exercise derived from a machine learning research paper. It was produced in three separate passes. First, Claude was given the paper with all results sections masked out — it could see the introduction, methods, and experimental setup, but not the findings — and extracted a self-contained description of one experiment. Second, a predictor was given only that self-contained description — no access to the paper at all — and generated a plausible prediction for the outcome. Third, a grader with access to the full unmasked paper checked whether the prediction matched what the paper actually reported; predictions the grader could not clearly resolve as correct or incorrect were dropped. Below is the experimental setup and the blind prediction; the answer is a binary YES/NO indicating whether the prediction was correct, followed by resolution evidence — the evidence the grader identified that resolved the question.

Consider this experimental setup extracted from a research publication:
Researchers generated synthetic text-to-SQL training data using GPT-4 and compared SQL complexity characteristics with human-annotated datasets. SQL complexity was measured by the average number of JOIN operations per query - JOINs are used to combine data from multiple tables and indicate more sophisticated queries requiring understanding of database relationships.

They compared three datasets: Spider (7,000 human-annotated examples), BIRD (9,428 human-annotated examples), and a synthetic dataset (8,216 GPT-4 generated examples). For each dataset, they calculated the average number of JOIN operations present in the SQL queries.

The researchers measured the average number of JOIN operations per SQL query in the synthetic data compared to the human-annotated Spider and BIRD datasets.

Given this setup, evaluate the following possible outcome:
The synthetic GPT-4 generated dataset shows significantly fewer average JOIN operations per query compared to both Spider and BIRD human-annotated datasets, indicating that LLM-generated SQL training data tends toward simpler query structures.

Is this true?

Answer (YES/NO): NO